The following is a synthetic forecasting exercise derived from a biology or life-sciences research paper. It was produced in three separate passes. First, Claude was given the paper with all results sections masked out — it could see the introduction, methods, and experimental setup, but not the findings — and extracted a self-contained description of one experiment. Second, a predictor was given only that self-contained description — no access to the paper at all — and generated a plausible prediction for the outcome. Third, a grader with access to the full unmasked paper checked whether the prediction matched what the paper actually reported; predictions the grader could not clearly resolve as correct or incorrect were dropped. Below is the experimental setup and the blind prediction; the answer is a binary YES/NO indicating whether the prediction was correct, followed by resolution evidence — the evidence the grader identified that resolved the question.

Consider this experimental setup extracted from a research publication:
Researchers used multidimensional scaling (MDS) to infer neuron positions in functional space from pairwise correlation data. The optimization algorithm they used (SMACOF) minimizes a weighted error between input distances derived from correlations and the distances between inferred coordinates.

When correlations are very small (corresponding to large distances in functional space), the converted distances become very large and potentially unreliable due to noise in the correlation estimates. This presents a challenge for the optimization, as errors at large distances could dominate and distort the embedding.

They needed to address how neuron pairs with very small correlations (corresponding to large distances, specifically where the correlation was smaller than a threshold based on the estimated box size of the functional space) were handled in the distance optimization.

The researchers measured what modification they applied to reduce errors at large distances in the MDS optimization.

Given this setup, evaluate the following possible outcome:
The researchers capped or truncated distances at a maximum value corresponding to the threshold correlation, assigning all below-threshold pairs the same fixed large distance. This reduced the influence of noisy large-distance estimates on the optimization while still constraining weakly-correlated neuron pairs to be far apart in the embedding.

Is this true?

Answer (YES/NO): NO